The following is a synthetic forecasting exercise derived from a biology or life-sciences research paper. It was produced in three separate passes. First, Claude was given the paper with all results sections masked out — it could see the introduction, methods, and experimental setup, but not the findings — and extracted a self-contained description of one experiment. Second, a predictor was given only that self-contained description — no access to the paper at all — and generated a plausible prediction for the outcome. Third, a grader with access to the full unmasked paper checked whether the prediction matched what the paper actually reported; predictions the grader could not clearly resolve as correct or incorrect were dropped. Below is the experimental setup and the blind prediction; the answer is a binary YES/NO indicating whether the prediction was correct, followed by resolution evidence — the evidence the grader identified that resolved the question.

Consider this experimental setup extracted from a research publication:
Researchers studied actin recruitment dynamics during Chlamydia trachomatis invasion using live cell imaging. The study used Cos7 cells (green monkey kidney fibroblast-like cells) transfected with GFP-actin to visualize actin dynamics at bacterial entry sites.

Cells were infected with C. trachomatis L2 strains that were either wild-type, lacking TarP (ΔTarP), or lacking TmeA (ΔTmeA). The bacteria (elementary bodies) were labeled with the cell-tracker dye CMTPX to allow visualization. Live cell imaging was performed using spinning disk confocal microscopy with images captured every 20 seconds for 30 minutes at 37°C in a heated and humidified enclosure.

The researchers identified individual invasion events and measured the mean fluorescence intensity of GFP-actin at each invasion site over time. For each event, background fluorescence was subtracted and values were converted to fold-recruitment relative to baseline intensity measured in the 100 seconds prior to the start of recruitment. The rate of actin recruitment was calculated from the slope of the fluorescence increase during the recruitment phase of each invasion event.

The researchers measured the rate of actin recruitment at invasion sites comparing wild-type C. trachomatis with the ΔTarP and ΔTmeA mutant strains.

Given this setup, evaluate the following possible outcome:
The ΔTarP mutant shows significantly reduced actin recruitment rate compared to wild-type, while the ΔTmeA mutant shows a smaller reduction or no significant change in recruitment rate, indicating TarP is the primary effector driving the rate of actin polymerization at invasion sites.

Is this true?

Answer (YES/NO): YES